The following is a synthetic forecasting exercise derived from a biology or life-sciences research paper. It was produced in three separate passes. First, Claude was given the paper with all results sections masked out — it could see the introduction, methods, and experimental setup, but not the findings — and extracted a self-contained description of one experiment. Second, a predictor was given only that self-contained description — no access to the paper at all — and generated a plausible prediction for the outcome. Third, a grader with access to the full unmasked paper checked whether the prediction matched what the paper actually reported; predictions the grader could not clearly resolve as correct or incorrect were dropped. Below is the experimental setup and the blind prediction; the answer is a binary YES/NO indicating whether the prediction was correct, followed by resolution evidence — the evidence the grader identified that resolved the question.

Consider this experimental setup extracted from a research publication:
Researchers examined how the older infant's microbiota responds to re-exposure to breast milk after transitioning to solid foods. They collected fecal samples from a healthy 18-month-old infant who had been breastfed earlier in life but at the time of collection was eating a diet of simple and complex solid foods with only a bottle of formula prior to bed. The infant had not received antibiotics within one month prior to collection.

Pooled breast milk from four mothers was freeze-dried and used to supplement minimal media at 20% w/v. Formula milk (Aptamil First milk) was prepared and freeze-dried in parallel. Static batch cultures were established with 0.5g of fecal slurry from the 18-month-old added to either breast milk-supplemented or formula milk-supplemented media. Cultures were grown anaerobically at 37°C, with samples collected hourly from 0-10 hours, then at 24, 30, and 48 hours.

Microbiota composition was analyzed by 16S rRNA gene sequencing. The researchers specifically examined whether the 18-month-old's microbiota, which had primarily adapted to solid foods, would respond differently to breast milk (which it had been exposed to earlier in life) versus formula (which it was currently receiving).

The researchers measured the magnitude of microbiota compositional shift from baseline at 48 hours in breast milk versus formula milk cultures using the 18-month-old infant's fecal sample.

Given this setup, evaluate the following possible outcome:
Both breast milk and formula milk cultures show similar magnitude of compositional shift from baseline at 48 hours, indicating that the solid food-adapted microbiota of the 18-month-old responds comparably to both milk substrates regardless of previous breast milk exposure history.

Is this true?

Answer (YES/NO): NO